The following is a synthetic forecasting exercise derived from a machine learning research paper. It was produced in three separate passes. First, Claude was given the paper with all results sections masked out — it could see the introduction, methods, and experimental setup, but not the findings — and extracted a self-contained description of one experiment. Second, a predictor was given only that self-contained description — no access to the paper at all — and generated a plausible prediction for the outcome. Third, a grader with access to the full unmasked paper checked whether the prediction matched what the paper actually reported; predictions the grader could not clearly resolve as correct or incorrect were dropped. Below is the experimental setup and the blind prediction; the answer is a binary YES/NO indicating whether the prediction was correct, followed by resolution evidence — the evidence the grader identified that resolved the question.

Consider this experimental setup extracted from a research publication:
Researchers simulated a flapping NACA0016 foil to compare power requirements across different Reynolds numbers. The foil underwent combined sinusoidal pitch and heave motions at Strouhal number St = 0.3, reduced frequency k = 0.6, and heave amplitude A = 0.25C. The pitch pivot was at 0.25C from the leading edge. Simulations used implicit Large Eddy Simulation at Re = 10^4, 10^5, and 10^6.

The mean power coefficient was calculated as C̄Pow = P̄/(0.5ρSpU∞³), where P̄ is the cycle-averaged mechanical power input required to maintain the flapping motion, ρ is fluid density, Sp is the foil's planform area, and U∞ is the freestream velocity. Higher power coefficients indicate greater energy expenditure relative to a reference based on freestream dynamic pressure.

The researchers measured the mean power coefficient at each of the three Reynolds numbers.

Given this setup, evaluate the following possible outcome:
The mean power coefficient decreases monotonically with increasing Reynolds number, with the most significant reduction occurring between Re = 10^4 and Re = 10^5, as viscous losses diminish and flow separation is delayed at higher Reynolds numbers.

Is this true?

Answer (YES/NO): NO